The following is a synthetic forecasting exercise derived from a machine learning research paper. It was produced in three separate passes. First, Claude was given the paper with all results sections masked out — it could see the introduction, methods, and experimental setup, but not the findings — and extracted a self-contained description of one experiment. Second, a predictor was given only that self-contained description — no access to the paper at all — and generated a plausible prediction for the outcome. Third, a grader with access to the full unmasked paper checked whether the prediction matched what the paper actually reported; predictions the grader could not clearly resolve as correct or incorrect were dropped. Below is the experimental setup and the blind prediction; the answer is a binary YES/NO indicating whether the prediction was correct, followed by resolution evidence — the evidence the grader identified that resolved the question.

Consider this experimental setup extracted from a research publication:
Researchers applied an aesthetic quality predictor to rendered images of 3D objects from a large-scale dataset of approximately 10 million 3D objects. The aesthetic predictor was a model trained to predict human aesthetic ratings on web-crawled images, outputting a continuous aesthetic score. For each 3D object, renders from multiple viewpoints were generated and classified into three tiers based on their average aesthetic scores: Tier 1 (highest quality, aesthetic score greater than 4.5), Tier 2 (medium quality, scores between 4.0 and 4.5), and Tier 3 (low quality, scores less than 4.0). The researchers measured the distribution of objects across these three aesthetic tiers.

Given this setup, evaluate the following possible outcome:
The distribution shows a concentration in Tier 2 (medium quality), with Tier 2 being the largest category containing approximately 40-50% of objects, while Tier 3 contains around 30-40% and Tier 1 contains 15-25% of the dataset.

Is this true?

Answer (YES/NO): NO